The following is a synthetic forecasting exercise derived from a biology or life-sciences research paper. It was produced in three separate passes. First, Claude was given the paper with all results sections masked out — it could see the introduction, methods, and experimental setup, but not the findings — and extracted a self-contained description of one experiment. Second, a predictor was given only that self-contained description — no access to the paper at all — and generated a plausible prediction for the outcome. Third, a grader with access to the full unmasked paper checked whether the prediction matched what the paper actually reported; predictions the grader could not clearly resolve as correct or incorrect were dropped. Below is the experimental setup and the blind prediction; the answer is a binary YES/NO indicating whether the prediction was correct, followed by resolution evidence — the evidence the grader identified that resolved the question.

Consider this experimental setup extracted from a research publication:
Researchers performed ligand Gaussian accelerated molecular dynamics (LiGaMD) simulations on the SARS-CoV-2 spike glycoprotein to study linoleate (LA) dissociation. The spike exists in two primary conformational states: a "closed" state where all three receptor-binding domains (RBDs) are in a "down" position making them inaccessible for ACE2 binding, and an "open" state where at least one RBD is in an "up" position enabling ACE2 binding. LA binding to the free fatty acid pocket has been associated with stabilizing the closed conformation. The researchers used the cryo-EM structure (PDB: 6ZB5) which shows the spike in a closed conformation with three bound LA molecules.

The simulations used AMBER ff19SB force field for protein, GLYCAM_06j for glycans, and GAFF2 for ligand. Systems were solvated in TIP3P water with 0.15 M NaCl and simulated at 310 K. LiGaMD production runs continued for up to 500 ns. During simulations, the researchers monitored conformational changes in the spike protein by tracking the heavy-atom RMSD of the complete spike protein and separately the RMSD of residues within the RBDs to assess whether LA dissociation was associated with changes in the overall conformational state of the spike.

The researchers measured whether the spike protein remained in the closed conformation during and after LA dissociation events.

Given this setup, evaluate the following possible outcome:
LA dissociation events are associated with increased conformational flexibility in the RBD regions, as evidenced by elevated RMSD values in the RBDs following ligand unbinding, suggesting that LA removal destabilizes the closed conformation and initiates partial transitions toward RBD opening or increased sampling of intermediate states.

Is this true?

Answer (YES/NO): NO